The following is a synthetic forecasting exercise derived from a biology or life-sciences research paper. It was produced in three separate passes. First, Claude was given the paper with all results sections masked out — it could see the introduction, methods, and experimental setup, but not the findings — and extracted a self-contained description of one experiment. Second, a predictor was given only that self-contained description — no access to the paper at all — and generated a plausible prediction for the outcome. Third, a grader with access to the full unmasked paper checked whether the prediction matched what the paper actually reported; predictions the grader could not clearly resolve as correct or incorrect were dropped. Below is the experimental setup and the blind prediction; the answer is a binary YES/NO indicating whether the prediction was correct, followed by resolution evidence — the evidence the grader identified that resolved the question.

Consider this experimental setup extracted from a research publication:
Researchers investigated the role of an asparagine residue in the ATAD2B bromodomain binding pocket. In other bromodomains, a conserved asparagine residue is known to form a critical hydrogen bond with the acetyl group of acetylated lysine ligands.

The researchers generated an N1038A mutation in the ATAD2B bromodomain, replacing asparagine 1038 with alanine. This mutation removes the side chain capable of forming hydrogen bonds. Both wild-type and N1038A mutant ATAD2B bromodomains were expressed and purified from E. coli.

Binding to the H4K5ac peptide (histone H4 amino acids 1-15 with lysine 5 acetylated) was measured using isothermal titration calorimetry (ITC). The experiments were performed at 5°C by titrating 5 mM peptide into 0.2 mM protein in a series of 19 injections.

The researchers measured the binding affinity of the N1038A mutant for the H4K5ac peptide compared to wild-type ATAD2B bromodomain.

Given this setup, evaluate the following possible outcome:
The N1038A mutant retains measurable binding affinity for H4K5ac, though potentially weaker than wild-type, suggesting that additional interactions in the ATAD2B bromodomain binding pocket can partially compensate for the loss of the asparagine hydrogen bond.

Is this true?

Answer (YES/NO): YES